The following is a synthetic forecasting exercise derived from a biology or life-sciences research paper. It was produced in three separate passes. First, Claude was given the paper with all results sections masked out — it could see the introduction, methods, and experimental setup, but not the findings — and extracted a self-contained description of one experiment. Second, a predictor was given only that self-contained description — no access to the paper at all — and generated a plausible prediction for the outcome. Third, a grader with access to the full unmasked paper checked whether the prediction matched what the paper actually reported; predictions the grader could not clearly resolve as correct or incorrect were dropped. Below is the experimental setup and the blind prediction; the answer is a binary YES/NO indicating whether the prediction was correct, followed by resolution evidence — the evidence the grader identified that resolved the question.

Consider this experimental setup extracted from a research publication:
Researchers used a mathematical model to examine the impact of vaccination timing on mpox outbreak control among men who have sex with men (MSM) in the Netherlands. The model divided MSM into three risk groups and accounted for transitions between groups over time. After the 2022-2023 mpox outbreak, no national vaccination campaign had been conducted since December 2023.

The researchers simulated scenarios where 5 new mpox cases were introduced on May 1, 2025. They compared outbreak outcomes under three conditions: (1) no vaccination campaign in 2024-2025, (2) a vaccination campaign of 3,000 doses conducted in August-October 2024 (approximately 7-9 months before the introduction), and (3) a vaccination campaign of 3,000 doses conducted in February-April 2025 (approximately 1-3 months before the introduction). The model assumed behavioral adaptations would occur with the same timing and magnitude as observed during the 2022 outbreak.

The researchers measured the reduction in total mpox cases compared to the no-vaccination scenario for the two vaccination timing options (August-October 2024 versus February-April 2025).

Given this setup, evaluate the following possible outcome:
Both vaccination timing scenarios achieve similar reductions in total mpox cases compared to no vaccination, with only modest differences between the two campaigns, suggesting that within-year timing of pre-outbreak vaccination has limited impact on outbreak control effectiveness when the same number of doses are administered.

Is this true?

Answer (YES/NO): NO